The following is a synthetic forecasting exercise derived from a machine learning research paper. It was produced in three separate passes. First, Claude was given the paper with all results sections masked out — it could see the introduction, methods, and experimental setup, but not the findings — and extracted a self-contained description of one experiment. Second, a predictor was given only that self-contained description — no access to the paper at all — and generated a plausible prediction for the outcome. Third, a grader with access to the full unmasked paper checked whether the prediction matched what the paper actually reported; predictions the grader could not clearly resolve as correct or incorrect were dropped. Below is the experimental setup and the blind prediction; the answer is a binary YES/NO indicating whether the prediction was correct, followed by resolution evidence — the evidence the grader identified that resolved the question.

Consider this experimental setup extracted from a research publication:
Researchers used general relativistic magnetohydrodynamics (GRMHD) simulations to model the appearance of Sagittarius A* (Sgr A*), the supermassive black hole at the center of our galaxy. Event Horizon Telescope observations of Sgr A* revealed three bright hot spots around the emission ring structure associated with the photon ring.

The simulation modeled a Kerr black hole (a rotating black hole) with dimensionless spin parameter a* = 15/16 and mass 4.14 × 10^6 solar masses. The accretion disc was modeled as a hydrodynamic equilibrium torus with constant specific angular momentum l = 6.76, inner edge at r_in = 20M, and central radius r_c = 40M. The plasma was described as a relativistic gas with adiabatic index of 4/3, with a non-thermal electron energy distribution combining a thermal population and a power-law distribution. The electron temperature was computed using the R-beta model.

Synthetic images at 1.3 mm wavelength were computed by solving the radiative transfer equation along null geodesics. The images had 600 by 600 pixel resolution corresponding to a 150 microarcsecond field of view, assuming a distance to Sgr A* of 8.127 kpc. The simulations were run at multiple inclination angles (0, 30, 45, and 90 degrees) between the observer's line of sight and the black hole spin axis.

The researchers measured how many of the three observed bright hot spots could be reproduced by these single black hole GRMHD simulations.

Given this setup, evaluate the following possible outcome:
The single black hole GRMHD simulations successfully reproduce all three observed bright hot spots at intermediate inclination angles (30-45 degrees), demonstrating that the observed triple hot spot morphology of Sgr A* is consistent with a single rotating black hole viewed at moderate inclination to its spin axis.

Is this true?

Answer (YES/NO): NO